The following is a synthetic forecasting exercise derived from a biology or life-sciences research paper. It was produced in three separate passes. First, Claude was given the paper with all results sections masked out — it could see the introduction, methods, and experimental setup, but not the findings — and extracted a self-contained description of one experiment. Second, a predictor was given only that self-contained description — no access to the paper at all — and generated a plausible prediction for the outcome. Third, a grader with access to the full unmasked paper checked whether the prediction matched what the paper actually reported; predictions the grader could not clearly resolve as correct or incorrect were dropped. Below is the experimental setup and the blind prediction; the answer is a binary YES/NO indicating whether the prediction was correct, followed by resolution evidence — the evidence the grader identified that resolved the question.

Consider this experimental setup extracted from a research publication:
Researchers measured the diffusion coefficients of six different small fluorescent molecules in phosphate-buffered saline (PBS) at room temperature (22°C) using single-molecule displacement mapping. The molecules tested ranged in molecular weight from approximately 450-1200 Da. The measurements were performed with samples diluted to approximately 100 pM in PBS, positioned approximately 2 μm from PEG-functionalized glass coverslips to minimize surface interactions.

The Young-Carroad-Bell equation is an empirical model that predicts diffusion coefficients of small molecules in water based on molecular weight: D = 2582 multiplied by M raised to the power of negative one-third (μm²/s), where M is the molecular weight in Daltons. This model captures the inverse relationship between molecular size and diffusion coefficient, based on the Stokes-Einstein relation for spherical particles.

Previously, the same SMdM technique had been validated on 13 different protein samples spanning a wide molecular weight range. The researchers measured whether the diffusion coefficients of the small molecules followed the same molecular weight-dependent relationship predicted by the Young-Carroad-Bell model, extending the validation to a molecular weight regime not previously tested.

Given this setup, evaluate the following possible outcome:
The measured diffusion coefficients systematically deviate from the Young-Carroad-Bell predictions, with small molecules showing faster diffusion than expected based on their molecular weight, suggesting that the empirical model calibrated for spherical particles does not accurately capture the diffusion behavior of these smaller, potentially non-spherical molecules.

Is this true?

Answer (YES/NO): NO